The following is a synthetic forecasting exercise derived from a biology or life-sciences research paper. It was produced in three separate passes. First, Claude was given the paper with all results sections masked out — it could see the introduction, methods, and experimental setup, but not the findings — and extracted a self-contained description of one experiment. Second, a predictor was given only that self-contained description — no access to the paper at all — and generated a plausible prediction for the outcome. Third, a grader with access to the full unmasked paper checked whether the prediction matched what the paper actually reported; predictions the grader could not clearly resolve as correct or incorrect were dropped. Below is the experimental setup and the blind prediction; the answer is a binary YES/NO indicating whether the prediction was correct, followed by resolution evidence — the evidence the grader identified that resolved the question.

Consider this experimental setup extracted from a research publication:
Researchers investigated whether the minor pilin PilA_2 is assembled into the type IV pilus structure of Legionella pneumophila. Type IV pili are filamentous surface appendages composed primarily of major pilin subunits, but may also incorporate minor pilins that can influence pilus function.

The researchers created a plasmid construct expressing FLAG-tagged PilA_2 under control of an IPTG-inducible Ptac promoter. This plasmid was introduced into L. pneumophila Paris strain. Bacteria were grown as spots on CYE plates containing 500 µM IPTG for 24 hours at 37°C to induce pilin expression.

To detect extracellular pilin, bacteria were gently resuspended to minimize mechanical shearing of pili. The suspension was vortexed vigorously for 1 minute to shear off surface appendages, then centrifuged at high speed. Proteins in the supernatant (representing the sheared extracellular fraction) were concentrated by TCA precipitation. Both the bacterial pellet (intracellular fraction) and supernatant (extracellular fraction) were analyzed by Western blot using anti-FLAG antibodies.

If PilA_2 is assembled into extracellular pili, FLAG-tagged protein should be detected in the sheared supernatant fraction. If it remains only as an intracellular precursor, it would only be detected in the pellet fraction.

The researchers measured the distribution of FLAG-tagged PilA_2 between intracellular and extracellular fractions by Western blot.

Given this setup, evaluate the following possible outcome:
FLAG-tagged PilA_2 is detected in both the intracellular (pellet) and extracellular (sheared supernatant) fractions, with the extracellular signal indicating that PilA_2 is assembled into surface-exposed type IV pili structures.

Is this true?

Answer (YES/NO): YES